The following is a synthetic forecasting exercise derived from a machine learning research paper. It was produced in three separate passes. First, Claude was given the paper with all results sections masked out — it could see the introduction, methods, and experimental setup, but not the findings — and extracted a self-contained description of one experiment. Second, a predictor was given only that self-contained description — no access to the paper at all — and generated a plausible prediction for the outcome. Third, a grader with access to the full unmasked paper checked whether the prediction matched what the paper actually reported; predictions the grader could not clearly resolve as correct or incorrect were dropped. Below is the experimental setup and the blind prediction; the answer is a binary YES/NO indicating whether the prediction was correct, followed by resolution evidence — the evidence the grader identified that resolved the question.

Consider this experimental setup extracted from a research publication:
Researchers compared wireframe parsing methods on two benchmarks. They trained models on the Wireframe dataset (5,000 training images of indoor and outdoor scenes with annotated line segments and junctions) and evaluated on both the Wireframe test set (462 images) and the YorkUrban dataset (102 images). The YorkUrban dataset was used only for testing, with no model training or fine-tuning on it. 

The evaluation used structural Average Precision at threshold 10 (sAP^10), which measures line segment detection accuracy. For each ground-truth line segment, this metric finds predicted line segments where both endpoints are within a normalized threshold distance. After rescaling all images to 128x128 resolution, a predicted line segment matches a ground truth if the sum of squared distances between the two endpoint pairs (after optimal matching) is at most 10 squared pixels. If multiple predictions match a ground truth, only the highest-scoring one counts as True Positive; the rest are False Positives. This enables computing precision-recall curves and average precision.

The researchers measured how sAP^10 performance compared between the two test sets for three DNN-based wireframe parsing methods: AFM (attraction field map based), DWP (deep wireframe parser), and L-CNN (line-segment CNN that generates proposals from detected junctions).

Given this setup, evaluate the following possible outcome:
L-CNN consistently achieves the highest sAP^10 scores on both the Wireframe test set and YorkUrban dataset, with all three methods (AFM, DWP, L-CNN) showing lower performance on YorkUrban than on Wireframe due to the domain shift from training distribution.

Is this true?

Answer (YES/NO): YES